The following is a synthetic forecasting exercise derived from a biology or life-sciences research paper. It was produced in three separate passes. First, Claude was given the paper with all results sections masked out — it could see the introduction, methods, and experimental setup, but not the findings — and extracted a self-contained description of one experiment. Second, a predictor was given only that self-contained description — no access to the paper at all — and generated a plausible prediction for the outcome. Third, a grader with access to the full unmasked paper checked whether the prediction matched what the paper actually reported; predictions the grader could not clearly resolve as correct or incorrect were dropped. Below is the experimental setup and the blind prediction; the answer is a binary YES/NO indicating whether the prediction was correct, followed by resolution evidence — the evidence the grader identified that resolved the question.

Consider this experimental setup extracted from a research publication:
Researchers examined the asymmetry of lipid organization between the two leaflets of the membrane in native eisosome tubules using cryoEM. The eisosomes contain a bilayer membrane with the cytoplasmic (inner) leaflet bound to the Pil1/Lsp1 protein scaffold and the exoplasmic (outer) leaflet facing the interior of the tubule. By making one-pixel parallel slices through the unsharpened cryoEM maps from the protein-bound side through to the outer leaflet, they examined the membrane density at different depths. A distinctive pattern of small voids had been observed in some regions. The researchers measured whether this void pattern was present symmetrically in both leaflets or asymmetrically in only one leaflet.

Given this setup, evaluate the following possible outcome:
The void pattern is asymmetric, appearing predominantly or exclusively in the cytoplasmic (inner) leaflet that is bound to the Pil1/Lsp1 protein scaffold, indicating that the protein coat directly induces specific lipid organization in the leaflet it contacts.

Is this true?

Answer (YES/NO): YES